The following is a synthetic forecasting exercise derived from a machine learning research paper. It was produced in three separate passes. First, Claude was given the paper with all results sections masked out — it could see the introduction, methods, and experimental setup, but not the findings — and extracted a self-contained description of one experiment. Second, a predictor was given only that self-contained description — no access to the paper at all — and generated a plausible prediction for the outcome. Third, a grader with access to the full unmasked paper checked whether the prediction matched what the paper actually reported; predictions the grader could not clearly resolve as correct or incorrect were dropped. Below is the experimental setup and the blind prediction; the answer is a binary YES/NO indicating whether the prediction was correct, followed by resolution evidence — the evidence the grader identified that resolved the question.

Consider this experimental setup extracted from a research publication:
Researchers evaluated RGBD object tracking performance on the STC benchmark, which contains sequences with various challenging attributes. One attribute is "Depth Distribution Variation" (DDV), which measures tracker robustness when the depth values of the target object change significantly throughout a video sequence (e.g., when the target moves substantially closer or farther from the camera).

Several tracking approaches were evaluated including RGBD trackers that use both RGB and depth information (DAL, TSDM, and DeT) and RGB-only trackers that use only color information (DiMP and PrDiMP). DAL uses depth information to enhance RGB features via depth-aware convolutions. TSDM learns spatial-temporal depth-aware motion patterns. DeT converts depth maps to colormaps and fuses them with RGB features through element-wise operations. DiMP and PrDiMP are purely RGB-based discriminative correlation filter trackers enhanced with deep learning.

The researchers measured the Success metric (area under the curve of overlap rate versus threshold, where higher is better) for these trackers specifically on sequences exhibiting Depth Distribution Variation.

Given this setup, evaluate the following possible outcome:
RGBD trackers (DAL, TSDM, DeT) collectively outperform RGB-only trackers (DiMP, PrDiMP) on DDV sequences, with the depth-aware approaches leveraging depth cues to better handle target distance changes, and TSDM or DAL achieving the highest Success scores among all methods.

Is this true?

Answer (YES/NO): NO